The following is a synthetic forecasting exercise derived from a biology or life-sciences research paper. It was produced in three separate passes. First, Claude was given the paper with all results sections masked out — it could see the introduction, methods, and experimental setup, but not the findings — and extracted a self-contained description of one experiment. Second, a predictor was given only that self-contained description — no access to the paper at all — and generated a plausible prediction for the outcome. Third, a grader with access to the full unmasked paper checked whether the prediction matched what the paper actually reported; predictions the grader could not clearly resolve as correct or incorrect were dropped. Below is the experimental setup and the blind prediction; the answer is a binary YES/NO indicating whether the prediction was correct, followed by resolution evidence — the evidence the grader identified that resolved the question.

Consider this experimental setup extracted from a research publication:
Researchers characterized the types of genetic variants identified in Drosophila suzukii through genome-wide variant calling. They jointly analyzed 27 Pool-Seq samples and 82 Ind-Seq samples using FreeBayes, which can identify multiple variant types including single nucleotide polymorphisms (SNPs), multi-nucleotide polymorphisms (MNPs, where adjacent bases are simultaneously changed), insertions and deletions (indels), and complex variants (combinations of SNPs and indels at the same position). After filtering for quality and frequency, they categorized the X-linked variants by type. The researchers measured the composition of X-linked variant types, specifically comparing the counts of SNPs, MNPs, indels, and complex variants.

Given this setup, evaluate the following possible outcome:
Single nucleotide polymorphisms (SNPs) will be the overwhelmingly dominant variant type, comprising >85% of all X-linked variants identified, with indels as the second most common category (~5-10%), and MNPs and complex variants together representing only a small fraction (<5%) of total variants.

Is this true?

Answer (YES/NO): NO